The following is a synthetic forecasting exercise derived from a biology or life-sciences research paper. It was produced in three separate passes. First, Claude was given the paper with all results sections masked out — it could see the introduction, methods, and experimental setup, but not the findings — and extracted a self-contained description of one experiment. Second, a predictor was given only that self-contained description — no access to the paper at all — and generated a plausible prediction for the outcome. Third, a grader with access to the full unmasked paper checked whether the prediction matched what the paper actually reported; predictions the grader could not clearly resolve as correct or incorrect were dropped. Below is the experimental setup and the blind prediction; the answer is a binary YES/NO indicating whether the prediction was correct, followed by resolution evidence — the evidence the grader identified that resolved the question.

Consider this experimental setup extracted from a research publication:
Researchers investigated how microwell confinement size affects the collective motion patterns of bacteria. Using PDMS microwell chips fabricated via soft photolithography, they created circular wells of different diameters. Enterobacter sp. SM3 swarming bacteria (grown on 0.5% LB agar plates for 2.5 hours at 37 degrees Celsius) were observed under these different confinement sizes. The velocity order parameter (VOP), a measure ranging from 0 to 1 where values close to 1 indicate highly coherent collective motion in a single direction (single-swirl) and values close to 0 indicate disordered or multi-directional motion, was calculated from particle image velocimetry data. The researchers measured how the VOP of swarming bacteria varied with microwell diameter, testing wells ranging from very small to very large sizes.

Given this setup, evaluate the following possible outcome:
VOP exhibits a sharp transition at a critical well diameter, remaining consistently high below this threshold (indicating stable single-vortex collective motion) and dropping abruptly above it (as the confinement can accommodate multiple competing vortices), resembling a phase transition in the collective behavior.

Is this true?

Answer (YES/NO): YES